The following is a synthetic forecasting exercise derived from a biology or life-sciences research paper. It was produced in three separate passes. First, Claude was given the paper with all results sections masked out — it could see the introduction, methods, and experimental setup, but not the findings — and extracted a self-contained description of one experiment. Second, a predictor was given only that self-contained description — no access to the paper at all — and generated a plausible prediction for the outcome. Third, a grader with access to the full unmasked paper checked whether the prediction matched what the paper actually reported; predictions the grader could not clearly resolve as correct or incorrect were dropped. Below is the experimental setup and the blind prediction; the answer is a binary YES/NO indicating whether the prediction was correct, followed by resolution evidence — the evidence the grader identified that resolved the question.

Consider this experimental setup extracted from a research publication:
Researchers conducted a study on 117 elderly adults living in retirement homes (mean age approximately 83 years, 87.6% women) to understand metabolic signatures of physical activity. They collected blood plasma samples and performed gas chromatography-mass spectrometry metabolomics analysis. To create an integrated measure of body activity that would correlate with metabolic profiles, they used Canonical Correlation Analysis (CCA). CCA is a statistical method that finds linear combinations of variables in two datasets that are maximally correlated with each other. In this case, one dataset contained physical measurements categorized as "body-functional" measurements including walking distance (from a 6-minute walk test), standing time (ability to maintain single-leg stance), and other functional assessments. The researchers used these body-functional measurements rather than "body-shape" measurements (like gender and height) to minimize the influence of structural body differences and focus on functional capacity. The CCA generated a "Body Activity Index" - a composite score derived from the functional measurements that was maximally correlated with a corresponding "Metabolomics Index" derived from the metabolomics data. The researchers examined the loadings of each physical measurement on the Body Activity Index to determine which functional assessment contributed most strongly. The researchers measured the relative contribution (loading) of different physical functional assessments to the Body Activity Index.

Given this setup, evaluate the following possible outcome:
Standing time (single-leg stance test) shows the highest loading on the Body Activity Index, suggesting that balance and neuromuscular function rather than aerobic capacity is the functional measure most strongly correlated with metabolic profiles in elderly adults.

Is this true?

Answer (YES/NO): NO